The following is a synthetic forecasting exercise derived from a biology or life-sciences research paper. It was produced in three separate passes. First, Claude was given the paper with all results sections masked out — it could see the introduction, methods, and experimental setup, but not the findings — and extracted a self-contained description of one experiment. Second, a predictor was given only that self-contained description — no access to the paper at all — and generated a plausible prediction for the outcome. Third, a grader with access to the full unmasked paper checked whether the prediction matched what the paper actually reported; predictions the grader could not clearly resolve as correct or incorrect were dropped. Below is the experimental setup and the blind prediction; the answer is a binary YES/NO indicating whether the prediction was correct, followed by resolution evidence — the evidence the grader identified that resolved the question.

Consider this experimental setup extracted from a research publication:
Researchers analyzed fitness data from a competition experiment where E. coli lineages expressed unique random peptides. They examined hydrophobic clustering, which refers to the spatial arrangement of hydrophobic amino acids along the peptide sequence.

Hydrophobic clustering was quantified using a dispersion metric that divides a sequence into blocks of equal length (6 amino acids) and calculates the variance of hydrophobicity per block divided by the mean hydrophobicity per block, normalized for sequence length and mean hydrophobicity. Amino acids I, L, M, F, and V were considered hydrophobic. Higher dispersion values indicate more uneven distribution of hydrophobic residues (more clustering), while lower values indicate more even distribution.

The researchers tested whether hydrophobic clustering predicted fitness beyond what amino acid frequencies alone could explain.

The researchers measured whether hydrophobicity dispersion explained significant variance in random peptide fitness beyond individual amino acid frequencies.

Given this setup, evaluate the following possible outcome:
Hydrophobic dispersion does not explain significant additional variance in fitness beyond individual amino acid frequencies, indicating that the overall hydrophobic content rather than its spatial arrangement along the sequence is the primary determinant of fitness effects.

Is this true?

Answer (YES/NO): YES